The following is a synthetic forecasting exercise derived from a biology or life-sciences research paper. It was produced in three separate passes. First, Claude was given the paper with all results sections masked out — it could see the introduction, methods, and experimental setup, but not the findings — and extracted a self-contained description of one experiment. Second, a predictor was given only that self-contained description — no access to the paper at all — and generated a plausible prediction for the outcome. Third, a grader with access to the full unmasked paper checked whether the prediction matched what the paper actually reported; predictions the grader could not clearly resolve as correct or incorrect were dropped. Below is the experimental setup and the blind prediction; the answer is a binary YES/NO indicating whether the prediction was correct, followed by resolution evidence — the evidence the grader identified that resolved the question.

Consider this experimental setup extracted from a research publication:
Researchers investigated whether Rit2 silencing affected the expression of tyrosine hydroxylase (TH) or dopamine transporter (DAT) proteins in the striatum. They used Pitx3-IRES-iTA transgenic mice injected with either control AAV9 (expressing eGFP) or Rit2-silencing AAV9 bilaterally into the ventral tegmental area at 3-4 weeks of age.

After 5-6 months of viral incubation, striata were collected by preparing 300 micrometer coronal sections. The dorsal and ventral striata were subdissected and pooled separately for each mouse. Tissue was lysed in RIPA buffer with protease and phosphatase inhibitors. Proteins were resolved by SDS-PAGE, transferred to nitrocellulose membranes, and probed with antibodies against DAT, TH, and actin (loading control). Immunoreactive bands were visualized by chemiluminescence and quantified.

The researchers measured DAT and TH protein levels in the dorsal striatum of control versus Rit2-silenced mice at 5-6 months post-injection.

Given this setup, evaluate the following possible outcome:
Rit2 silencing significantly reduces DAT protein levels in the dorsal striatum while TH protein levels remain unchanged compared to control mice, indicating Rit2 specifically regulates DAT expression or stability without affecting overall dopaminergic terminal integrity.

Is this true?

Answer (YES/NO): NO